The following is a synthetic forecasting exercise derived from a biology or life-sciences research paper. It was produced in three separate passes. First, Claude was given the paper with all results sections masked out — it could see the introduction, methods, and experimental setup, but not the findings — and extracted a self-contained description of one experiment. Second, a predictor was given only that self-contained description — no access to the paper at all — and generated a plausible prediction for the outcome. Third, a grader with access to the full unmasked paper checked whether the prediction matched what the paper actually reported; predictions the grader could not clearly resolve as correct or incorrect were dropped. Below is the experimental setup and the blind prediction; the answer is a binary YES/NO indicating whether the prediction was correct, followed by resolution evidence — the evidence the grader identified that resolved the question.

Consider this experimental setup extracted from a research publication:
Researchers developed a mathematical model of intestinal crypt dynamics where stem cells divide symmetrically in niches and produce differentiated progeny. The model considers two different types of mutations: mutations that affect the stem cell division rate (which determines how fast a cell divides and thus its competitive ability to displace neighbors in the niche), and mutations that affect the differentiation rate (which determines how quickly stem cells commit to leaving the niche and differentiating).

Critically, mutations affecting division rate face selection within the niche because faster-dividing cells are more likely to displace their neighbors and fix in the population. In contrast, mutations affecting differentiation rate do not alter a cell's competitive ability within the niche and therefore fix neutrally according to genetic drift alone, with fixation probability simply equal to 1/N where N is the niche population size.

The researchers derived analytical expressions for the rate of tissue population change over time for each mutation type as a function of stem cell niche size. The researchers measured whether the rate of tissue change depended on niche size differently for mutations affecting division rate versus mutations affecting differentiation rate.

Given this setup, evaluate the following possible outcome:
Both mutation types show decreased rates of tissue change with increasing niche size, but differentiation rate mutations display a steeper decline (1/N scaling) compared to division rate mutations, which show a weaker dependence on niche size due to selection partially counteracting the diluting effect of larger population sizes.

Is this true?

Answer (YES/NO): NO